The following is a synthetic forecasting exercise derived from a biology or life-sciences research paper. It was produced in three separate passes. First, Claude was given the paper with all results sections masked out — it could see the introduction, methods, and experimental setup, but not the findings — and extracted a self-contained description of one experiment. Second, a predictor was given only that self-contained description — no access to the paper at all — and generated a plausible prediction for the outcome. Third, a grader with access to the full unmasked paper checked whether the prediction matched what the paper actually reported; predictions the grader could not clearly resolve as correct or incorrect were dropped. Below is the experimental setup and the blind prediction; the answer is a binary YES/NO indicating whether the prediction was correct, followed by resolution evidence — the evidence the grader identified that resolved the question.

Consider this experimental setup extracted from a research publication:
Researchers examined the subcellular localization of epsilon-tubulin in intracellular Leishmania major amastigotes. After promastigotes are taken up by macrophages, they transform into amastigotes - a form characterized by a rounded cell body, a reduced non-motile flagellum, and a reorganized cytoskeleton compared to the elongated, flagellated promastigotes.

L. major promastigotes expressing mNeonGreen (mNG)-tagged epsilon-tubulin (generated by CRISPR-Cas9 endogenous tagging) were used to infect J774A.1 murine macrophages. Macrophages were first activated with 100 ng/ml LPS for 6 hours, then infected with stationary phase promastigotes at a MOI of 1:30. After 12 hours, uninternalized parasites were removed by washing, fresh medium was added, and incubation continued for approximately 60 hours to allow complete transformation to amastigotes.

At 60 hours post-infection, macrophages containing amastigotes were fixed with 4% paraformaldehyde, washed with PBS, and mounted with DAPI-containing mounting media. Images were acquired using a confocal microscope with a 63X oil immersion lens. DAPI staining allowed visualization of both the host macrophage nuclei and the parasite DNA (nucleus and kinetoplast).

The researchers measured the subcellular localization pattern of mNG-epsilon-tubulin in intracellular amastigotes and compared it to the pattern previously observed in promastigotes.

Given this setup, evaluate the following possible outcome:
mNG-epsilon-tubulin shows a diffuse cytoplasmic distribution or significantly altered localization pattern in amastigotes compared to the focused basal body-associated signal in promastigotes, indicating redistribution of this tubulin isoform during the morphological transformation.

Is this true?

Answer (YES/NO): NO